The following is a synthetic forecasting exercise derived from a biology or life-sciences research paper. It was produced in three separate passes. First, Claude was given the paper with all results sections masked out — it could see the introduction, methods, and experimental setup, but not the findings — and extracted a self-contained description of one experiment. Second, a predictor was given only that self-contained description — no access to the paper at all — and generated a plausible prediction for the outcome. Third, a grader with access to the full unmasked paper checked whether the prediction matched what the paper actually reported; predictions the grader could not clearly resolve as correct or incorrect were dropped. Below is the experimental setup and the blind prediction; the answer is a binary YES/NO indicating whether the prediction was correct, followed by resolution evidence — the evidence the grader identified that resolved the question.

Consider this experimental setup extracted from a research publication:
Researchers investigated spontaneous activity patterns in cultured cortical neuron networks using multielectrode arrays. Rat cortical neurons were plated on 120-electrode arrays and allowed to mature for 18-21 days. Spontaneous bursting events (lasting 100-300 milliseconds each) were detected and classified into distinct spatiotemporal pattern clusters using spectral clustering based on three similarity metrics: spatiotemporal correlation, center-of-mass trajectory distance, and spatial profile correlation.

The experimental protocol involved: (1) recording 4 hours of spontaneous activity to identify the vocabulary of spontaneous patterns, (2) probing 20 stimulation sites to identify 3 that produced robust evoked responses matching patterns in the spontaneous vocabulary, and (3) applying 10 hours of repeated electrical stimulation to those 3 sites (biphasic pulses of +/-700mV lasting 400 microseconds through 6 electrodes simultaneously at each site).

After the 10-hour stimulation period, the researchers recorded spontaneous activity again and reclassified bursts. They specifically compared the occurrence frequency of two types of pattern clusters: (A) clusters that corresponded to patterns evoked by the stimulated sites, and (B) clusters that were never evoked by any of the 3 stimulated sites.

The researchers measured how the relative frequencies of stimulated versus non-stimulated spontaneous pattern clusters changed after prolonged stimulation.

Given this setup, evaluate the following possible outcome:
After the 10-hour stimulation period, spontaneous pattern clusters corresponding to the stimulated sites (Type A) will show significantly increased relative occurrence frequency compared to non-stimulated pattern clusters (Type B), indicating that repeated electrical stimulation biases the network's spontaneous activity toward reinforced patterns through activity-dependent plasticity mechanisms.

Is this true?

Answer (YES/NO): NO